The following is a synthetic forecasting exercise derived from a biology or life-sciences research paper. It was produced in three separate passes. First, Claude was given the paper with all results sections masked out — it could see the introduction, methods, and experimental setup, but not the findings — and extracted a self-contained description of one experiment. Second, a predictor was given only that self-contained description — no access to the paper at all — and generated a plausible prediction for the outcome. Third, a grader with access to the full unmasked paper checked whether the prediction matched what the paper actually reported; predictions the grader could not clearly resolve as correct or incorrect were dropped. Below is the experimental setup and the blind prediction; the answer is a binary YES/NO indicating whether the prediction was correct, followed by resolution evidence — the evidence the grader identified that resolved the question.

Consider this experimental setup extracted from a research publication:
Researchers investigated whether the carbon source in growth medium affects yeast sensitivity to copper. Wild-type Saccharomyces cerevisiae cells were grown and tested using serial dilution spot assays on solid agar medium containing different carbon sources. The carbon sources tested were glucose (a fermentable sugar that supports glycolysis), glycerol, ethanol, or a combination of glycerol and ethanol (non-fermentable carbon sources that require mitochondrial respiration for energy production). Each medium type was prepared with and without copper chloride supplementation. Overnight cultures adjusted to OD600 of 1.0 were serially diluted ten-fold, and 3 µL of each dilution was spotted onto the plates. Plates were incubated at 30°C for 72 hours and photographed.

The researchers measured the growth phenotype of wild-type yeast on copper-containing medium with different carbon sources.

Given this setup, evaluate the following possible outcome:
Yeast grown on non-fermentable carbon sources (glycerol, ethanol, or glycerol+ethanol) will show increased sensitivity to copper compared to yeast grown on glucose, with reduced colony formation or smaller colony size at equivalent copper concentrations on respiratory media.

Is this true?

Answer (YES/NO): NO